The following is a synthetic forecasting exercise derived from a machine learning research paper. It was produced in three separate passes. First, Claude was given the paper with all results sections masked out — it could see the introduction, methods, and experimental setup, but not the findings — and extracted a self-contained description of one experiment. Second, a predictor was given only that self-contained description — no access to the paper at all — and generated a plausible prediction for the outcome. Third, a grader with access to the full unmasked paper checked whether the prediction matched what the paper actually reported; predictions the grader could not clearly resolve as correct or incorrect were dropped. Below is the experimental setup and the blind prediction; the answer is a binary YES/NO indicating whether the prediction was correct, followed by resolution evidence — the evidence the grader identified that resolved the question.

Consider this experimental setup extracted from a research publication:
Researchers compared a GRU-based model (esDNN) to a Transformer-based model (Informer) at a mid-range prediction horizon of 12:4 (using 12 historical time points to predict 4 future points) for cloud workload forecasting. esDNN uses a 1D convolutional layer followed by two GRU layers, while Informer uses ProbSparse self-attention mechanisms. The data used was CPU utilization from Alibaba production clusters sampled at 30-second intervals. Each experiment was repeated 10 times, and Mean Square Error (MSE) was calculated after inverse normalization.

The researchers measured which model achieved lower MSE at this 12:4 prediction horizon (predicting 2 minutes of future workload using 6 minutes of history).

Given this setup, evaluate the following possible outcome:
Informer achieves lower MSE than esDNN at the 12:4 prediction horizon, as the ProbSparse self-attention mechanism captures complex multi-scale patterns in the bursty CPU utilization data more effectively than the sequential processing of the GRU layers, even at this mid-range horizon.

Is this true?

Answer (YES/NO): NO